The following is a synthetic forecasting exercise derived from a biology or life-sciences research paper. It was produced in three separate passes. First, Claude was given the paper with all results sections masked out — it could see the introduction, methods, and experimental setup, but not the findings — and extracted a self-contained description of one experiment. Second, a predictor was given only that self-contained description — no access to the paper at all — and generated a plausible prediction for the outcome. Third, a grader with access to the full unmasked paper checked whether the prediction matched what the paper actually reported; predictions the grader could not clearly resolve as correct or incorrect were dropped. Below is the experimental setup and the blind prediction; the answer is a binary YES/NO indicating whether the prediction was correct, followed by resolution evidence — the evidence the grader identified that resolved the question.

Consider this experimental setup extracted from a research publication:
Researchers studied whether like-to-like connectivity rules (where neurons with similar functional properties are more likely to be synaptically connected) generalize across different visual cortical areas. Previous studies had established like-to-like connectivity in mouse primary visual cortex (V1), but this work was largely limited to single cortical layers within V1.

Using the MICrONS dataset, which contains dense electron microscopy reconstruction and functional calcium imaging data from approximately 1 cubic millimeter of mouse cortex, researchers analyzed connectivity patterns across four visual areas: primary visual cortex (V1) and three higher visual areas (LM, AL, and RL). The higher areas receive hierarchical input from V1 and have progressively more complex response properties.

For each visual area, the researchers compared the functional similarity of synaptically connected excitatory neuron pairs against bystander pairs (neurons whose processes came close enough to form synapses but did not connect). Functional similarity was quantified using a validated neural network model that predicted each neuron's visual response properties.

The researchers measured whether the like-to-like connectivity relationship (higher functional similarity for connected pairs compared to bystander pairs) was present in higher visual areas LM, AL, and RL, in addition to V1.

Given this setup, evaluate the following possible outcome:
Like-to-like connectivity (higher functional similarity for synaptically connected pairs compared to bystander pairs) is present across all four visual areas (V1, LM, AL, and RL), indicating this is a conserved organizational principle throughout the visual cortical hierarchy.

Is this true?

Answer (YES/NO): YES